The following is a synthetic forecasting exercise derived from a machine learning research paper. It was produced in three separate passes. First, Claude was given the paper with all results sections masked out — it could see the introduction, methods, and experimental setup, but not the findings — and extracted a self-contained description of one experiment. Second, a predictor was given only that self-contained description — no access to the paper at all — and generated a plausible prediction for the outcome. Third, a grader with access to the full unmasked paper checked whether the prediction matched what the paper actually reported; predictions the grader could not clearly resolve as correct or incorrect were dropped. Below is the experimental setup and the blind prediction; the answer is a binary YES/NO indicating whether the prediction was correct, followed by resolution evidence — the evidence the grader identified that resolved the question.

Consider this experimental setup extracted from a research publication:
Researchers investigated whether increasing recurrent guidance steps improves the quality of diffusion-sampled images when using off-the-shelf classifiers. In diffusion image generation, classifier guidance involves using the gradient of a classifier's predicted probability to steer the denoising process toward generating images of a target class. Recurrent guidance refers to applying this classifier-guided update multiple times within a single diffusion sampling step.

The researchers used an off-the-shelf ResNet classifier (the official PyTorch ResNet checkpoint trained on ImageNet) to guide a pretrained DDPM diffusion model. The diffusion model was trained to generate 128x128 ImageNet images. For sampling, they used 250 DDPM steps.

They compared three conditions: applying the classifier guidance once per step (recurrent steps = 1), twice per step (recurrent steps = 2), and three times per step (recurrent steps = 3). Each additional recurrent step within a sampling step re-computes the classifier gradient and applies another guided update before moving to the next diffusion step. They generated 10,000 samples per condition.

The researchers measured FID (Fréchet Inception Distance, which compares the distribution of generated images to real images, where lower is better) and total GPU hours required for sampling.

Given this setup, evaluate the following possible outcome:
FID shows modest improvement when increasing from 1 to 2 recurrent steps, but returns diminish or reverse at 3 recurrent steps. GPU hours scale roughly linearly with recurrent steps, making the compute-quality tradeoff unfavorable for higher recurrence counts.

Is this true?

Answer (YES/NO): YES